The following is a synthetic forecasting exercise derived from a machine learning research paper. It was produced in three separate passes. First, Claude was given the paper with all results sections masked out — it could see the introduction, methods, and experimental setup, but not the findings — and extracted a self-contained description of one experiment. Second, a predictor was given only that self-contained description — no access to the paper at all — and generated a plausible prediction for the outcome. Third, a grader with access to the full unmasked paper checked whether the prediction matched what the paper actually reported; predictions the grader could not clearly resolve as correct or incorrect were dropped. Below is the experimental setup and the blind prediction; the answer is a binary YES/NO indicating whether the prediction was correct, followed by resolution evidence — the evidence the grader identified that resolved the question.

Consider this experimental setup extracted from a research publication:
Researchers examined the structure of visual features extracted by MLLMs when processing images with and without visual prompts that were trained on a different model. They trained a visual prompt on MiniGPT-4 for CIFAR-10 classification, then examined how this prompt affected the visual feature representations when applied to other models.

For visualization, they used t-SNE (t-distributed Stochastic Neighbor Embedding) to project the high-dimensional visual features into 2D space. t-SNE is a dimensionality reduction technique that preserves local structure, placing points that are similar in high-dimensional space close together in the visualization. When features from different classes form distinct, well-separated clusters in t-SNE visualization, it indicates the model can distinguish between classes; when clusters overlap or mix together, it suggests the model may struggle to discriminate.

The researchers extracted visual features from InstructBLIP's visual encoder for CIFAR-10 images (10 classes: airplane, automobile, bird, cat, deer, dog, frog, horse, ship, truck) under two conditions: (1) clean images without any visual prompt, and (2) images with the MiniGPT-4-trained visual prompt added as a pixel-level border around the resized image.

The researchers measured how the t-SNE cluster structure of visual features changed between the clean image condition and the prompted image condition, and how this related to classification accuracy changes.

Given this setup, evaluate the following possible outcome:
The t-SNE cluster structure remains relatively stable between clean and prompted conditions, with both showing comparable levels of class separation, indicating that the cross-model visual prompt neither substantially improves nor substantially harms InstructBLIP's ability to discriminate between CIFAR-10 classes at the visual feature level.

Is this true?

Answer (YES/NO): NO